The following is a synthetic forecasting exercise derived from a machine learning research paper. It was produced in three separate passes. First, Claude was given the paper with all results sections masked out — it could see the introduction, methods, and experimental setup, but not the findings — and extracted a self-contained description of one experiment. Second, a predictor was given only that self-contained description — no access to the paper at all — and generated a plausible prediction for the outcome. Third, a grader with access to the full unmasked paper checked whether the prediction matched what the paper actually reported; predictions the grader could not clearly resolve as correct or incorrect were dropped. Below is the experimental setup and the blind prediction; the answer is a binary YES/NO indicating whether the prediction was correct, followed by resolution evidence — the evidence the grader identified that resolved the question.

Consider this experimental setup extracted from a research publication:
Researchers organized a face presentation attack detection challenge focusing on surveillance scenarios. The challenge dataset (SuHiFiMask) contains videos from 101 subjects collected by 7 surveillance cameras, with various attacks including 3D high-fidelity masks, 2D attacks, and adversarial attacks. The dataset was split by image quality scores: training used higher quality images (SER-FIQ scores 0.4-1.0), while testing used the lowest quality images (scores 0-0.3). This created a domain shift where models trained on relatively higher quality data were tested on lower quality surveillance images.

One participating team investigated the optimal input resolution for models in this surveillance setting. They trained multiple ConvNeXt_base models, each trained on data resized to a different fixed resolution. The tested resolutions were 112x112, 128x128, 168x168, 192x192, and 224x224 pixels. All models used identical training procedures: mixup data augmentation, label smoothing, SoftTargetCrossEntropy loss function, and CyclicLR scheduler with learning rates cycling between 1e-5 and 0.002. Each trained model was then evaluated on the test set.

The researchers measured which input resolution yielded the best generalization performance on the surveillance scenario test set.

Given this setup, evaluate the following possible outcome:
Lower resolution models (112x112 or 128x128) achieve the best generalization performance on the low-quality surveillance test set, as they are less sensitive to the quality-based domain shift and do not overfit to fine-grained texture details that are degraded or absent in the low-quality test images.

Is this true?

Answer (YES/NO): NO